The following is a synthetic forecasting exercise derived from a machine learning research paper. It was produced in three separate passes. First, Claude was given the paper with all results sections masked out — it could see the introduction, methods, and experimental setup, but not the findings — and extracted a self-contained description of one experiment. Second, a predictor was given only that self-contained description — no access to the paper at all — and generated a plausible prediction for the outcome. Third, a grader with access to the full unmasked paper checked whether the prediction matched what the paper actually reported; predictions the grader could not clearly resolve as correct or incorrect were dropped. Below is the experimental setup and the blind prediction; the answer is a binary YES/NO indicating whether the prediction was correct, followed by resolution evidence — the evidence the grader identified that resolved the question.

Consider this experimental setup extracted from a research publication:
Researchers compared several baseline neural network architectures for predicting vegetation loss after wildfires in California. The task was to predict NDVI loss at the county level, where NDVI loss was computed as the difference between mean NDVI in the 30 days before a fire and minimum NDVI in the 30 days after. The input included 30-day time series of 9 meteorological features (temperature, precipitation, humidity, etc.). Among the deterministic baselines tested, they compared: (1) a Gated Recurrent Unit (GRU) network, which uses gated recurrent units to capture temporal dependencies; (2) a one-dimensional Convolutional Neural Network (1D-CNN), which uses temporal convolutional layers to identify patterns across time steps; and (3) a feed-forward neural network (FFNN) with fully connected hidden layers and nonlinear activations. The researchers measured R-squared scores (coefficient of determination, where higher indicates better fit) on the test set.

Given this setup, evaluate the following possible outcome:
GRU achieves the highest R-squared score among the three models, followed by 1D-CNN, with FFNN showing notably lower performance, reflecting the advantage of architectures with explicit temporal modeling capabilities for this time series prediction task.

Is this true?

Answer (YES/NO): NO